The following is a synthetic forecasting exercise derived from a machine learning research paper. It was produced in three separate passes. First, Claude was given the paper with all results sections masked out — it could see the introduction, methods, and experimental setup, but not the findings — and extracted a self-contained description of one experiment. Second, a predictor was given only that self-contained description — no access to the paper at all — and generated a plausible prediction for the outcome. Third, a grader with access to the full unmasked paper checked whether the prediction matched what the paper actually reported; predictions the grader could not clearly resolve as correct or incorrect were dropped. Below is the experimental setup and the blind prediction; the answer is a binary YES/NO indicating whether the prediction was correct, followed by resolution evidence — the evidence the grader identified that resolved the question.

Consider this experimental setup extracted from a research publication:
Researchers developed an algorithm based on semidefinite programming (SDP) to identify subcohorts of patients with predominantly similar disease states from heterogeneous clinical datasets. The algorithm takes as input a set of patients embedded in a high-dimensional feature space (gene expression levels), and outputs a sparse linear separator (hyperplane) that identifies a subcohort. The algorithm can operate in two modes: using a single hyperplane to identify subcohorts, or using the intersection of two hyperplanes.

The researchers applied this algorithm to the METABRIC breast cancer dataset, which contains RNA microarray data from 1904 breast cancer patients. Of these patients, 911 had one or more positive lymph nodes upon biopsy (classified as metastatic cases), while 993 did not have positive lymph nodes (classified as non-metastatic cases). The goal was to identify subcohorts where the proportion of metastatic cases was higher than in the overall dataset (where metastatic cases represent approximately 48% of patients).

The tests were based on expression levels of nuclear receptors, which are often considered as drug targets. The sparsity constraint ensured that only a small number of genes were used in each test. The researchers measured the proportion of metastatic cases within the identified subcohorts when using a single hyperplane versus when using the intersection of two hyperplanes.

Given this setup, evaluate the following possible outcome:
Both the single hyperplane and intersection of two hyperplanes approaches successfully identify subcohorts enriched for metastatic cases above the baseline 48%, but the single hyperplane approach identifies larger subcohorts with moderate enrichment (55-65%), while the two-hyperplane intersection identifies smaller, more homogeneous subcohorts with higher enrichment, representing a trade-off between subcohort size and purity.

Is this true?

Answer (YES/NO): YES